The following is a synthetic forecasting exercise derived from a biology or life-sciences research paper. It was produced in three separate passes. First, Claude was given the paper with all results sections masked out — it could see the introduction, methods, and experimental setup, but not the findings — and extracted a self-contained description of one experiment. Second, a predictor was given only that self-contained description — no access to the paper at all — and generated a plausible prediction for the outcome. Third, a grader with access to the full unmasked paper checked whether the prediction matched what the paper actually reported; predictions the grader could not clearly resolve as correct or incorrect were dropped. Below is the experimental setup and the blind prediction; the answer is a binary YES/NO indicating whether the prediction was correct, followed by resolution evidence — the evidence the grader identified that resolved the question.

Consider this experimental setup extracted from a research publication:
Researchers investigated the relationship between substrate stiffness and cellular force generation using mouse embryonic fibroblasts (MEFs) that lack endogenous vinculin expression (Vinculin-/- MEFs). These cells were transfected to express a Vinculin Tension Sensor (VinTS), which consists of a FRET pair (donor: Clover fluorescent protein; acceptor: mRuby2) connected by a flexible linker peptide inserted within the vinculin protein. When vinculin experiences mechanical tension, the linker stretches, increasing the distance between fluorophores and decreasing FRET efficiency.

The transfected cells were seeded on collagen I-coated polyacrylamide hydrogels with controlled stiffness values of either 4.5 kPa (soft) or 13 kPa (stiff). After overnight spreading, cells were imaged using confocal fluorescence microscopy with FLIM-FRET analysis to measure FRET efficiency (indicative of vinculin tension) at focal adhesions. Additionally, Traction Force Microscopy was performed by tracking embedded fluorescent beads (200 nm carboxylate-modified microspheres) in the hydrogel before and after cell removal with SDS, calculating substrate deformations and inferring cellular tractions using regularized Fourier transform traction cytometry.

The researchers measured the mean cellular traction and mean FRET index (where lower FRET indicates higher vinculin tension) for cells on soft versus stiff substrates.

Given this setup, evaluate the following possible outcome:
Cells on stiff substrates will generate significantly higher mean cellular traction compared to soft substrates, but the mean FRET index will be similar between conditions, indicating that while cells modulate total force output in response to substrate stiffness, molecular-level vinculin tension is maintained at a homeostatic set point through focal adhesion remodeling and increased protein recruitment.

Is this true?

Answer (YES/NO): NO